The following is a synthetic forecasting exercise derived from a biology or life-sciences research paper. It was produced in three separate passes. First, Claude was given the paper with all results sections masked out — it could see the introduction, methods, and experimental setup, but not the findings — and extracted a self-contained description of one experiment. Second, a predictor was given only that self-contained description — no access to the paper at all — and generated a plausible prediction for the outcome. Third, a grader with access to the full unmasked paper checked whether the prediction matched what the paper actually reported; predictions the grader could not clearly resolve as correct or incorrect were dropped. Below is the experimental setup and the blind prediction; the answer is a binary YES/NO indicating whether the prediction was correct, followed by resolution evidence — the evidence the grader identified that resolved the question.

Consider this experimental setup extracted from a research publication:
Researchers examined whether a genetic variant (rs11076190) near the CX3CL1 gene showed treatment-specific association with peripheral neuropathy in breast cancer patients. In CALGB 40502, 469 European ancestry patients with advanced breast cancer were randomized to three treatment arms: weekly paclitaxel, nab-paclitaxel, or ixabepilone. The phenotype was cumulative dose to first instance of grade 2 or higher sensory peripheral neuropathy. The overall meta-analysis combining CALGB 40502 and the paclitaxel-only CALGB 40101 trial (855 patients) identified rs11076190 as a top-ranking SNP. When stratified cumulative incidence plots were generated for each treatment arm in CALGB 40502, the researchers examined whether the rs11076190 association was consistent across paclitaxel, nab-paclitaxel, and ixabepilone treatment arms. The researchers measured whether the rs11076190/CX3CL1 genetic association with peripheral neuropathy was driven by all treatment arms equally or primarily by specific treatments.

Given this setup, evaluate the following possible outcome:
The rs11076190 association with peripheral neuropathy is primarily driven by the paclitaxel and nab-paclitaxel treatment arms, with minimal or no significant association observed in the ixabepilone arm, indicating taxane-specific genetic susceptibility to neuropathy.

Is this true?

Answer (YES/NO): NO